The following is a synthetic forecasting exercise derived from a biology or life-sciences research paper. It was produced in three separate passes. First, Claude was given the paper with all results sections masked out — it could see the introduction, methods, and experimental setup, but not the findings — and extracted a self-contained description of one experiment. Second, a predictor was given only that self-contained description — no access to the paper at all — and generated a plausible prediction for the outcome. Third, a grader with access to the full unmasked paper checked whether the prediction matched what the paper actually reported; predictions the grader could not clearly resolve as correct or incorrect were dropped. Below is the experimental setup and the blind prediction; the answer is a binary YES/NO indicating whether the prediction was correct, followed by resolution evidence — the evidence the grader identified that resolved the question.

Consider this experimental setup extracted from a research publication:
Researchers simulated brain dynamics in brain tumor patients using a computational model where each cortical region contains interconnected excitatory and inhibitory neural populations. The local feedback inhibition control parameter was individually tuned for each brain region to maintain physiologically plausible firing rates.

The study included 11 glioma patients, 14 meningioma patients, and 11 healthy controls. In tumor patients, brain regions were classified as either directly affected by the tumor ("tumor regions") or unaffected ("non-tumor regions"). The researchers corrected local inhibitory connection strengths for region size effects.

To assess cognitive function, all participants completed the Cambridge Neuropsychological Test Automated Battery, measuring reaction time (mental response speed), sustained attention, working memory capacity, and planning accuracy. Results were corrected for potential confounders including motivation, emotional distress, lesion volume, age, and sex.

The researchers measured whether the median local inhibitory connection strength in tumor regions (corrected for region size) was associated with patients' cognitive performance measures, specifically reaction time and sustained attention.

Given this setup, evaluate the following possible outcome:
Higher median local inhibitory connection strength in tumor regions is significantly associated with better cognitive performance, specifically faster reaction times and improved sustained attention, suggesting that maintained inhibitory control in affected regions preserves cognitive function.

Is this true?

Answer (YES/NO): NO